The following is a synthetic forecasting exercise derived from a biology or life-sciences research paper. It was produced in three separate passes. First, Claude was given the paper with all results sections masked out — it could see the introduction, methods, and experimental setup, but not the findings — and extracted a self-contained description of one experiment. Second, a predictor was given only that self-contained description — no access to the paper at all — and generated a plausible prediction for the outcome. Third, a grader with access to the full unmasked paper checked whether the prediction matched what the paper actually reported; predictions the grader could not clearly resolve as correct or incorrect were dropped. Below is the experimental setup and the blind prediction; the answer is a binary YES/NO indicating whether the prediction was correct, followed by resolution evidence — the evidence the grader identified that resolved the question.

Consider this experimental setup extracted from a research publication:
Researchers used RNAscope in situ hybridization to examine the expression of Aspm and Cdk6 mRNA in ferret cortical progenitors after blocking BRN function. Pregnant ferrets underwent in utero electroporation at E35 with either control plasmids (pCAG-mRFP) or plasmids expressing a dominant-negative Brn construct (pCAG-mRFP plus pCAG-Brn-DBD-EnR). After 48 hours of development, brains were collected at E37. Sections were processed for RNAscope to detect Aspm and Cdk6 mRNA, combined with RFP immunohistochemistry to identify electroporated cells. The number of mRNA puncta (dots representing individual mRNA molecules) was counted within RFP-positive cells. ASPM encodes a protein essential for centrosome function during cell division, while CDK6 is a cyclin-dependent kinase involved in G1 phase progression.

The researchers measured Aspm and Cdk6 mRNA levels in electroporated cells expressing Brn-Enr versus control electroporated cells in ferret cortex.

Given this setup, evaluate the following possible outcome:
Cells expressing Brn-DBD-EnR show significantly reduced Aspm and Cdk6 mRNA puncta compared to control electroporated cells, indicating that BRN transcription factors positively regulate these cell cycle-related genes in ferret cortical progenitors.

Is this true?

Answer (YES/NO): YES